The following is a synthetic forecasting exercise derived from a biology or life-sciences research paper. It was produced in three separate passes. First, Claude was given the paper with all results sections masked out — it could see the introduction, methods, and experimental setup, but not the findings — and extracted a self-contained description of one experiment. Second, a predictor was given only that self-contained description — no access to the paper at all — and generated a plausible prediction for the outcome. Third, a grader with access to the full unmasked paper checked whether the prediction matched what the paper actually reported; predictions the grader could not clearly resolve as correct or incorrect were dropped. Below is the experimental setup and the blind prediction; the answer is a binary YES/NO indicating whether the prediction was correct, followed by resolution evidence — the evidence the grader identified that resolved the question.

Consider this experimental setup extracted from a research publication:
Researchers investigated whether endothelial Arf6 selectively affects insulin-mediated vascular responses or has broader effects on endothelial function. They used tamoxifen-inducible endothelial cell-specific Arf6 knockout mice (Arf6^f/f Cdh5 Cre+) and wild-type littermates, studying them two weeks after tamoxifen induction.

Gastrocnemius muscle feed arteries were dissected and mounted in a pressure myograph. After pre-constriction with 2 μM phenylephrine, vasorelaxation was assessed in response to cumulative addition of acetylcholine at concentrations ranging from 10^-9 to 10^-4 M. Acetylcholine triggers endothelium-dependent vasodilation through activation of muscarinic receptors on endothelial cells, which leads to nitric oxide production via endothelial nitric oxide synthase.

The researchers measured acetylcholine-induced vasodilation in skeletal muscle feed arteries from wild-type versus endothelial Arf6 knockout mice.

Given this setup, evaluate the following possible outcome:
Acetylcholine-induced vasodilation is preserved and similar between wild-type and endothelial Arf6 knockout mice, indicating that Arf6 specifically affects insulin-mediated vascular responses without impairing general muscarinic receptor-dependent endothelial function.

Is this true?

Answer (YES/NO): YES